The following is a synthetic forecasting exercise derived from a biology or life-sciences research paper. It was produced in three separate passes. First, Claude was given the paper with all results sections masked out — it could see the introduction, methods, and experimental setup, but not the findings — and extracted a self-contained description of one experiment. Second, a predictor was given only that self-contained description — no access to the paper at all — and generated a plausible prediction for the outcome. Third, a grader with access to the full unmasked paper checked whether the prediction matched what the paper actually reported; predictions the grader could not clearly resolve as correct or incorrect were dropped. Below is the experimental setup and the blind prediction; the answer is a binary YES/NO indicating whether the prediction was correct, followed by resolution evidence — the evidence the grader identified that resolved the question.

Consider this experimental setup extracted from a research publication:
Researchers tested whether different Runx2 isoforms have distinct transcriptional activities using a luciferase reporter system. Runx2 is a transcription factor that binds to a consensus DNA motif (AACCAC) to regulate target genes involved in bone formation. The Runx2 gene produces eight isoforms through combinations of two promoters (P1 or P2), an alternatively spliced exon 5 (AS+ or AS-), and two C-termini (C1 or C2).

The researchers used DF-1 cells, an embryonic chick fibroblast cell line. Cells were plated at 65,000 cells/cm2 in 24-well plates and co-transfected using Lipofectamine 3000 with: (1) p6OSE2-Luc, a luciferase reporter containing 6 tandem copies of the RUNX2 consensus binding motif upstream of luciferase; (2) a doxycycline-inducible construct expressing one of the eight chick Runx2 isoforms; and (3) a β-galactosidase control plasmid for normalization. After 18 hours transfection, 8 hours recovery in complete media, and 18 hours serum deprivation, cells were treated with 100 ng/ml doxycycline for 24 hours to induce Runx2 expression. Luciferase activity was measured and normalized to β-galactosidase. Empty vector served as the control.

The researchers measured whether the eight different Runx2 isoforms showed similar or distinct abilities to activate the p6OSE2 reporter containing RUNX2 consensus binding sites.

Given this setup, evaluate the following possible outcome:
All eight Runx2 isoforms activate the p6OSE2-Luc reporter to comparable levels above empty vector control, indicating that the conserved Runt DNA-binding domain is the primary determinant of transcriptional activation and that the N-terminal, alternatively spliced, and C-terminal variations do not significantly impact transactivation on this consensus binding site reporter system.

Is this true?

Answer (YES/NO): NO